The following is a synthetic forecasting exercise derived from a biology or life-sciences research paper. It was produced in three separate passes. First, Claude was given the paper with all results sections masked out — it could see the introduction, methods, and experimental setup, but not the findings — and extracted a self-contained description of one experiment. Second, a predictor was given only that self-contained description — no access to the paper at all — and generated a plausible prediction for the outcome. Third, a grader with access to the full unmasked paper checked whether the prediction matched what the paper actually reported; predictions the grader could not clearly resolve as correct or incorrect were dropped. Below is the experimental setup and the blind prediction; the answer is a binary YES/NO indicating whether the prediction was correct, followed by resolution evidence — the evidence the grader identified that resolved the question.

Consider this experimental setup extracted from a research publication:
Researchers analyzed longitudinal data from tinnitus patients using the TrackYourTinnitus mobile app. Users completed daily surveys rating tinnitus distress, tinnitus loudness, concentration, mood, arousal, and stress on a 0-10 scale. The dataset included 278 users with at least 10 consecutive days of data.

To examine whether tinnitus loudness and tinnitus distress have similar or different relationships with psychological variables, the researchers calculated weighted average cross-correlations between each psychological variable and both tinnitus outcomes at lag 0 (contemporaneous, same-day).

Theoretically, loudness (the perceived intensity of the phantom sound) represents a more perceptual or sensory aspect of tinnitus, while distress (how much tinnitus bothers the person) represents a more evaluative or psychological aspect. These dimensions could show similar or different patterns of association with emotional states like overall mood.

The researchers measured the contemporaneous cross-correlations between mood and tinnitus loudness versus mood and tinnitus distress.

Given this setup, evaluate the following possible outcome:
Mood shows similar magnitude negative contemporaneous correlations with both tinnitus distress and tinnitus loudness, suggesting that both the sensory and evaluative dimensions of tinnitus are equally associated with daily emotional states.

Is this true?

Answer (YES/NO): NO